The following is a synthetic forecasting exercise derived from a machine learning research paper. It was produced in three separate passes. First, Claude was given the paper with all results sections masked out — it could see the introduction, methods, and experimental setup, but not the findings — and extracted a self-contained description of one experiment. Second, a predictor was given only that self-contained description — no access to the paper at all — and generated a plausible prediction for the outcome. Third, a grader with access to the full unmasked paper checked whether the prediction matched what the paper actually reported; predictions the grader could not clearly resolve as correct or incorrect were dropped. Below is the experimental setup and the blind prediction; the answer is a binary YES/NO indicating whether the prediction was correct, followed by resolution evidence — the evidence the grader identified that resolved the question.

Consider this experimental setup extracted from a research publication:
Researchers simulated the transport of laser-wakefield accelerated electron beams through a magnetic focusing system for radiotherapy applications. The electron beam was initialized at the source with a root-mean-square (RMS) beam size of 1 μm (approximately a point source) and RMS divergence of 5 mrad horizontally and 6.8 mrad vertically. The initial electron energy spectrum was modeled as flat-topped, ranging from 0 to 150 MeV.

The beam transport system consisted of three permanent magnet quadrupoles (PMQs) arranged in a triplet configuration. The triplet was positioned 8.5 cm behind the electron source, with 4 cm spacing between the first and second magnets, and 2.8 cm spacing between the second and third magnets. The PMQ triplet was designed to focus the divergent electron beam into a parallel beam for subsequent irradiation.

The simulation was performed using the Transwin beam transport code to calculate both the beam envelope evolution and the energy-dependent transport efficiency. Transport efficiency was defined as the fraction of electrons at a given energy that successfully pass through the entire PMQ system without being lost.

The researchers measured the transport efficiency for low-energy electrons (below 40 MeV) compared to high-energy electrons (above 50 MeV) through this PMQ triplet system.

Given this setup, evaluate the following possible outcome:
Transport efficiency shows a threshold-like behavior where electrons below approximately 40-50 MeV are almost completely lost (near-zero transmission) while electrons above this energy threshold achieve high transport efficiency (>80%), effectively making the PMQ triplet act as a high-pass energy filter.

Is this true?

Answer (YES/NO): NO